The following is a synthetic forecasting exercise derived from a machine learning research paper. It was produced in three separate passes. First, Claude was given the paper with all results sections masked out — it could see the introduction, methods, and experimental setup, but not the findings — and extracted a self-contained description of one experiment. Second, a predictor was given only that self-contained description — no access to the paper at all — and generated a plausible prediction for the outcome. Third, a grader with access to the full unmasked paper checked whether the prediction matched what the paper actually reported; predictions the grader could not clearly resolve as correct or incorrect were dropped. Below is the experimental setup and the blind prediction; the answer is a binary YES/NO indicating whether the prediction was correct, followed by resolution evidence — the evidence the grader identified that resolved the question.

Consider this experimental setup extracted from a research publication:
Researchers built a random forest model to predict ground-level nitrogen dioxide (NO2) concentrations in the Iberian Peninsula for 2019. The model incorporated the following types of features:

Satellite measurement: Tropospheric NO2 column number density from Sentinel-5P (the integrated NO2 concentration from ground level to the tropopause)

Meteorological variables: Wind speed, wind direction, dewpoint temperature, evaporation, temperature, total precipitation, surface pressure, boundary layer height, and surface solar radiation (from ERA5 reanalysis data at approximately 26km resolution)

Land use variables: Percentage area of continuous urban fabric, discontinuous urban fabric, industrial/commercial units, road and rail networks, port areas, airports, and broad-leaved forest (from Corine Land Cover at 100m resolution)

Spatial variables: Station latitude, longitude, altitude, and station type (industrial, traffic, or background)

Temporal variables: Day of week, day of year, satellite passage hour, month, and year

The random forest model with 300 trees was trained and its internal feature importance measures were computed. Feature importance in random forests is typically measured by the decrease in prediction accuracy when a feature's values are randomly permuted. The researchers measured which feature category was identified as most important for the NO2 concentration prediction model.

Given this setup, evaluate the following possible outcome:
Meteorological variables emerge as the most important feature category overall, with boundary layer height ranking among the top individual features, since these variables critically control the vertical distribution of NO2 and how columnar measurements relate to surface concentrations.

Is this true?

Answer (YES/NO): NO